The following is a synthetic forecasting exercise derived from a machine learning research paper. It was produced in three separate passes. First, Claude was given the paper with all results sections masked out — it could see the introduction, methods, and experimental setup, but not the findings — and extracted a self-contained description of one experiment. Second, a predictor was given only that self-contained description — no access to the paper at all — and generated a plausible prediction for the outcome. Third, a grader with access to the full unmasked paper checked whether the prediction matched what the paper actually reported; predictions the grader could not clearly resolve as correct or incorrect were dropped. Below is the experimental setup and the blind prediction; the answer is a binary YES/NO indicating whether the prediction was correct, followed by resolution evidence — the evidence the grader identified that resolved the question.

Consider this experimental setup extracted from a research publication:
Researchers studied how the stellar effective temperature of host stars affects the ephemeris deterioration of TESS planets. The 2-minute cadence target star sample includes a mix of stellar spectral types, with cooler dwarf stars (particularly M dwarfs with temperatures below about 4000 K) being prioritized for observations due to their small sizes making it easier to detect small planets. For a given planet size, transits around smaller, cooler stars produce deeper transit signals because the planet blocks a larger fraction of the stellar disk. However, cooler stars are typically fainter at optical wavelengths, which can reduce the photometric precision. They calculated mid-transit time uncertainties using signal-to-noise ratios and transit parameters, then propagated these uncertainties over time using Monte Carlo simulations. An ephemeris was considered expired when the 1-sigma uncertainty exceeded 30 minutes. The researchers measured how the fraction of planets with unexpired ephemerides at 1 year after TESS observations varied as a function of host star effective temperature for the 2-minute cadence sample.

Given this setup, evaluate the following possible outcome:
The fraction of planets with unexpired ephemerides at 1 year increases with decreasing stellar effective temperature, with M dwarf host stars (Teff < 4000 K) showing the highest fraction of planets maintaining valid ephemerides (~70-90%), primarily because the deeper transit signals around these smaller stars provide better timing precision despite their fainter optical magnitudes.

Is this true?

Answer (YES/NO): NO